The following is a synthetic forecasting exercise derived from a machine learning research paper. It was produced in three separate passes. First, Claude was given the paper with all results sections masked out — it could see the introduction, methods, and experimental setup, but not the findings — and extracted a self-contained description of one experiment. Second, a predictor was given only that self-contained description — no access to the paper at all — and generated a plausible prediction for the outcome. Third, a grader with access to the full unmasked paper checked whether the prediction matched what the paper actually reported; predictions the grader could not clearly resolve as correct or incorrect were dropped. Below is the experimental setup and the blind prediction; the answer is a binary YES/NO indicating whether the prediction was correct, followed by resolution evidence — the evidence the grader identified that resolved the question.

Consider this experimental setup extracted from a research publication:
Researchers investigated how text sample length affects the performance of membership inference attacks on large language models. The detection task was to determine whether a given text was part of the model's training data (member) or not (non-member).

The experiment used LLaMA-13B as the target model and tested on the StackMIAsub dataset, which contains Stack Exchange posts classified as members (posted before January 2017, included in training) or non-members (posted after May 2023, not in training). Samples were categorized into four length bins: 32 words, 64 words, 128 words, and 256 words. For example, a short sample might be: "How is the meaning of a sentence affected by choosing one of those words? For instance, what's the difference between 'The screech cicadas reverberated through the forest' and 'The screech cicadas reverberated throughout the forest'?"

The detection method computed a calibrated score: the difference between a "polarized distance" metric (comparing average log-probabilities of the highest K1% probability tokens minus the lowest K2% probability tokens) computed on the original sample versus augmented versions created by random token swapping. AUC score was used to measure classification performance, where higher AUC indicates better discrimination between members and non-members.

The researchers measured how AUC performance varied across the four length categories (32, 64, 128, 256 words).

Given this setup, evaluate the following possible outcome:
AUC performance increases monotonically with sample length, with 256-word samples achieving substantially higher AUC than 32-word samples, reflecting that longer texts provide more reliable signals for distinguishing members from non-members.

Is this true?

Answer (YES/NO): NO